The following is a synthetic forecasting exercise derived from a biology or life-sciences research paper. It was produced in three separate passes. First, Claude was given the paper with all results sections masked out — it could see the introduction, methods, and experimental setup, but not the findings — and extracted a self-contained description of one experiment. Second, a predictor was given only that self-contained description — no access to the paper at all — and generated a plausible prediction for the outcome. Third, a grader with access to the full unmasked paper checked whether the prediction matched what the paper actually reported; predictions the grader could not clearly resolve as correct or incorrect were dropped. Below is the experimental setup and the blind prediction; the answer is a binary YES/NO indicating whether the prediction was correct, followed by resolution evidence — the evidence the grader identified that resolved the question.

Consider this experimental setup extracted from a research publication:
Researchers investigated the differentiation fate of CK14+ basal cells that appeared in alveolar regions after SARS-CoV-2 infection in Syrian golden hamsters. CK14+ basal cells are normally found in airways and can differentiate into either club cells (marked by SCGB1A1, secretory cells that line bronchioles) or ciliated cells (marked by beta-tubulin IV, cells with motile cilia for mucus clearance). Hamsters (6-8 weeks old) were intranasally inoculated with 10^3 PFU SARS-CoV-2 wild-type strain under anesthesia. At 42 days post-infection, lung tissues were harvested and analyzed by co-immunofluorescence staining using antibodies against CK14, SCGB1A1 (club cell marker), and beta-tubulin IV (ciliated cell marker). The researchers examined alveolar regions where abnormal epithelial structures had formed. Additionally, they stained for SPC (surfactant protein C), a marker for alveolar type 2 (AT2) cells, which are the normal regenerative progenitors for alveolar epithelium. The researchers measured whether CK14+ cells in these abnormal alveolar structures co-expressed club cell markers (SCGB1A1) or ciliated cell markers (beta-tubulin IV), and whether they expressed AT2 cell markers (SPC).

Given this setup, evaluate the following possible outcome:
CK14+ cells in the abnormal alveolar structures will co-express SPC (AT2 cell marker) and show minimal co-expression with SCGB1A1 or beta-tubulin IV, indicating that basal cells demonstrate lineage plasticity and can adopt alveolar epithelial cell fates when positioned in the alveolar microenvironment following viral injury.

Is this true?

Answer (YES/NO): NO